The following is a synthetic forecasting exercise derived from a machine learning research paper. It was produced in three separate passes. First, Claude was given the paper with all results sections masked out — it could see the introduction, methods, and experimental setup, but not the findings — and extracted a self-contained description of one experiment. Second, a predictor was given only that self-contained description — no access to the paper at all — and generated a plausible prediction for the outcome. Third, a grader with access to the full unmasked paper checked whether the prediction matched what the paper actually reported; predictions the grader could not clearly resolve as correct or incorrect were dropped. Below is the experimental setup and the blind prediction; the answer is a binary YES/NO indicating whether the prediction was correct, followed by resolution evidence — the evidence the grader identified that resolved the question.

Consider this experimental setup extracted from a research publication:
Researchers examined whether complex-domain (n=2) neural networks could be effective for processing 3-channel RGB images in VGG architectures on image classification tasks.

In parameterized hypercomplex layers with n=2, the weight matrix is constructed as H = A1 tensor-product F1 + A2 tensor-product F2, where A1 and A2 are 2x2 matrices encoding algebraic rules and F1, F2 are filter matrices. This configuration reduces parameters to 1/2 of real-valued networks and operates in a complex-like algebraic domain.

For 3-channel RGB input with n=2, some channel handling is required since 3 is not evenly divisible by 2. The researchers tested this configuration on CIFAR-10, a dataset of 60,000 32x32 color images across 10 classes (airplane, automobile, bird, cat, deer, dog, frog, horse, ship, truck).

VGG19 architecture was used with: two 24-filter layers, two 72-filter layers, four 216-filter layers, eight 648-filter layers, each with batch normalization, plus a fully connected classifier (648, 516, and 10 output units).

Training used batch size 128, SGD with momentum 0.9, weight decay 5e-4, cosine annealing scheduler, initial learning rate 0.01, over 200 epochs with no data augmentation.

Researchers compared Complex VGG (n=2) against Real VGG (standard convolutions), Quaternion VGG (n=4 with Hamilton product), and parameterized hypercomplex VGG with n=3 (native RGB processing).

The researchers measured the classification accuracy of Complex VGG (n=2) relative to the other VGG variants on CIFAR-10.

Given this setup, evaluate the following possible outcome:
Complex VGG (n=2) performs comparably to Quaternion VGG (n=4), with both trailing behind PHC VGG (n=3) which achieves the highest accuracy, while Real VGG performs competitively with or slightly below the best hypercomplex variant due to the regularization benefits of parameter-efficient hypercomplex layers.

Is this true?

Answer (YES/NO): NO